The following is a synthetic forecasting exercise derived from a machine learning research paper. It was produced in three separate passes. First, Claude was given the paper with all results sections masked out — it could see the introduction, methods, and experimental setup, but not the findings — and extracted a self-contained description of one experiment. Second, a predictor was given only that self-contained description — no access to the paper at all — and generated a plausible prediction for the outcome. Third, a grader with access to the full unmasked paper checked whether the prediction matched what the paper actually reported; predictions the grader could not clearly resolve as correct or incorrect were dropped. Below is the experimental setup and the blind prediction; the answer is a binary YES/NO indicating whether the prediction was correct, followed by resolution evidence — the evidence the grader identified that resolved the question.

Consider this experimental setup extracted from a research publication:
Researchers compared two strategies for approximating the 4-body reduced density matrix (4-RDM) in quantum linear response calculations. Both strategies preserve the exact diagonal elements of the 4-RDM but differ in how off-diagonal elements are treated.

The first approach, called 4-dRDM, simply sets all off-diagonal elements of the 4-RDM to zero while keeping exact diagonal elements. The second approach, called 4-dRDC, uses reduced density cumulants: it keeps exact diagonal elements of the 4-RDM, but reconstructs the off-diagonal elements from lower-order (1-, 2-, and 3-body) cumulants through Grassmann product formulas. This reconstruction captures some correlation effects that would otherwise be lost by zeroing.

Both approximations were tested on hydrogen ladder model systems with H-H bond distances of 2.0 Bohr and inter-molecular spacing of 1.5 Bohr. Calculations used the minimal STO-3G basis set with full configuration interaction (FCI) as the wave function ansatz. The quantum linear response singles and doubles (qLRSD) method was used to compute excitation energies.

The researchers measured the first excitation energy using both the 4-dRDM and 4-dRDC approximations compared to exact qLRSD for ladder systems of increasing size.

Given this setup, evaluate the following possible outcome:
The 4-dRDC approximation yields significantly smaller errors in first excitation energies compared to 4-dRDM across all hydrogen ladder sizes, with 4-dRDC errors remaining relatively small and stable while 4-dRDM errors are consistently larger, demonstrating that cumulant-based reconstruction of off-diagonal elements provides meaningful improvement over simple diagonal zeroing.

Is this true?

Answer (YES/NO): NO